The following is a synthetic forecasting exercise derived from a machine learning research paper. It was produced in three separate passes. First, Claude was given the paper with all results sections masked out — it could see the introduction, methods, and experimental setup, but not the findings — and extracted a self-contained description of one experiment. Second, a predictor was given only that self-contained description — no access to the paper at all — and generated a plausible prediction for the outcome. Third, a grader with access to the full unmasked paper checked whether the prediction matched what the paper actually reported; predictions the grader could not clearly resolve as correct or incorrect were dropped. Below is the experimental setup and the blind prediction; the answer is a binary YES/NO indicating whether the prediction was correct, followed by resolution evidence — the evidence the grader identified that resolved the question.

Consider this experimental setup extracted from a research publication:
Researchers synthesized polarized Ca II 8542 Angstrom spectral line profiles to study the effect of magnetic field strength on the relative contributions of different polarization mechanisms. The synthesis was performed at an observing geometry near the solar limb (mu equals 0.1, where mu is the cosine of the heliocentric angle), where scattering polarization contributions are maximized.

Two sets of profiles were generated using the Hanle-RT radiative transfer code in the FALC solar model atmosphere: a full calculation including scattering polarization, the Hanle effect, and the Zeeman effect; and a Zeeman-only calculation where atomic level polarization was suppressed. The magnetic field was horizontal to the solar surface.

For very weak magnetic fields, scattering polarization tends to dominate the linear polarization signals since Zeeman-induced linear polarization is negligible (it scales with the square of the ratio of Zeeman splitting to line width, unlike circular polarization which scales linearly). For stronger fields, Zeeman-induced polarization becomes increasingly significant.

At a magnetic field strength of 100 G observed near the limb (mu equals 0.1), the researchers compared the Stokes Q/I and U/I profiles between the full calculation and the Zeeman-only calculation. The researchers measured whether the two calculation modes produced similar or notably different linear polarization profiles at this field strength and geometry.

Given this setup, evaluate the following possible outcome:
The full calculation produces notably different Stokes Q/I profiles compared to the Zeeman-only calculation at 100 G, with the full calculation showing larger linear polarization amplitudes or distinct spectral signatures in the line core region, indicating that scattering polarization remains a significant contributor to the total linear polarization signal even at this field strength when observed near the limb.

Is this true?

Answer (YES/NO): YES